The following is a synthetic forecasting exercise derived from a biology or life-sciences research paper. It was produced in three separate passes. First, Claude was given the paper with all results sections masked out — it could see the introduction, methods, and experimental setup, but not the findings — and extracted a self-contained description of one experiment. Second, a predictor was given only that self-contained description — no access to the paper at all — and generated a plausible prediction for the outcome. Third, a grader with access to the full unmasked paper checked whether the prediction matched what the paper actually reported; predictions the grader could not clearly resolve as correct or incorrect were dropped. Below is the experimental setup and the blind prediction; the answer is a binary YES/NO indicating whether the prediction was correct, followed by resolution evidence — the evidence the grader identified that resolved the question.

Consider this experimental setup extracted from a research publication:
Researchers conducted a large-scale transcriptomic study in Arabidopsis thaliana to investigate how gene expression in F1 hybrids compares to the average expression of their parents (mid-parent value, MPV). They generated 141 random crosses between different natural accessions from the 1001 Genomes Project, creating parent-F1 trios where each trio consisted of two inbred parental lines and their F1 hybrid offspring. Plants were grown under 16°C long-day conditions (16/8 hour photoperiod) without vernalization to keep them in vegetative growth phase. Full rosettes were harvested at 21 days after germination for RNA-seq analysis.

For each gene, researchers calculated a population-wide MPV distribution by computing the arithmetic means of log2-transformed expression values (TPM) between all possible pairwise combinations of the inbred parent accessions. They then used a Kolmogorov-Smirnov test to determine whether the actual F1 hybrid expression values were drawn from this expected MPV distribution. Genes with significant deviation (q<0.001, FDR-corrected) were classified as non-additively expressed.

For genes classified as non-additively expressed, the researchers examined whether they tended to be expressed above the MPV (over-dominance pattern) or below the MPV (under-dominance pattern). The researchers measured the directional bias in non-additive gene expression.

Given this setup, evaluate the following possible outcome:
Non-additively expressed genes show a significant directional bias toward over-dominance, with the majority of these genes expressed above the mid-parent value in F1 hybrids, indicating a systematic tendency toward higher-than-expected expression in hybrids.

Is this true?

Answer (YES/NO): NO